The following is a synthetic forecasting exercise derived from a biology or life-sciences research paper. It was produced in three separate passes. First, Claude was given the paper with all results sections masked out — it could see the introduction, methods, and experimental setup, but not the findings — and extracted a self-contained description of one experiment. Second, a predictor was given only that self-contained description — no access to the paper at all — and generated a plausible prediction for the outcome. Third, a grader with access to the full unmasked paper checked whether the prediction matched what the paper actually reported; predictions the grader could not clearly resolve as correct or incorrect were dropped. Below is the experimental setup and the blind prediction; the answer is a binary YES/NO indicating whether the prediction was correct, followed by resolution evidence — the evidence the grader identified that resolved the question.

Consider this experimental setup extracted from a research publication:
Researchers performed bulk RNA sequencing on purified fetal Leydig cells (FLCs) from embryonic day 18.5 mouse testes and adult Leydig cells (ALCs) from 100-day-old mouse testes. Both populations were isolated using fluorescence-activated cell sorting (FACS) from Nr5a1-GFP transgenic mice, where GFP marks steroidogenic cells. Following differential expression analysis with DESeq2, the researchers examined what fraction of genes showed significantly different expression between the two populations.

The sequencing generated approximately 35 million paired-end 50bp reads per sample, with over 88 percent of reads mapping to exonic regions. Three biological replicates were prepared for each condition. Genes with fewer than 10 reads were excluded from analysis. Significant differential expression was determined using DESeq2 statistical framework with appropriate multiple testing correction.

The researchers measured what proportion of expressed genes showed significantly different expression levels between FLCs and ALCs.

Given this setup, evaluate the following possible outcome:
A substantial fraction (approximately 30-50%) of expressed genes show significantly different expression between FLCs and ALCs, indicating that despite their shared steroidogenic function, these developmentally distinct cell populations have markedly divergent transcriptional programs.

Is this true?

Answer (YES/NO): NO